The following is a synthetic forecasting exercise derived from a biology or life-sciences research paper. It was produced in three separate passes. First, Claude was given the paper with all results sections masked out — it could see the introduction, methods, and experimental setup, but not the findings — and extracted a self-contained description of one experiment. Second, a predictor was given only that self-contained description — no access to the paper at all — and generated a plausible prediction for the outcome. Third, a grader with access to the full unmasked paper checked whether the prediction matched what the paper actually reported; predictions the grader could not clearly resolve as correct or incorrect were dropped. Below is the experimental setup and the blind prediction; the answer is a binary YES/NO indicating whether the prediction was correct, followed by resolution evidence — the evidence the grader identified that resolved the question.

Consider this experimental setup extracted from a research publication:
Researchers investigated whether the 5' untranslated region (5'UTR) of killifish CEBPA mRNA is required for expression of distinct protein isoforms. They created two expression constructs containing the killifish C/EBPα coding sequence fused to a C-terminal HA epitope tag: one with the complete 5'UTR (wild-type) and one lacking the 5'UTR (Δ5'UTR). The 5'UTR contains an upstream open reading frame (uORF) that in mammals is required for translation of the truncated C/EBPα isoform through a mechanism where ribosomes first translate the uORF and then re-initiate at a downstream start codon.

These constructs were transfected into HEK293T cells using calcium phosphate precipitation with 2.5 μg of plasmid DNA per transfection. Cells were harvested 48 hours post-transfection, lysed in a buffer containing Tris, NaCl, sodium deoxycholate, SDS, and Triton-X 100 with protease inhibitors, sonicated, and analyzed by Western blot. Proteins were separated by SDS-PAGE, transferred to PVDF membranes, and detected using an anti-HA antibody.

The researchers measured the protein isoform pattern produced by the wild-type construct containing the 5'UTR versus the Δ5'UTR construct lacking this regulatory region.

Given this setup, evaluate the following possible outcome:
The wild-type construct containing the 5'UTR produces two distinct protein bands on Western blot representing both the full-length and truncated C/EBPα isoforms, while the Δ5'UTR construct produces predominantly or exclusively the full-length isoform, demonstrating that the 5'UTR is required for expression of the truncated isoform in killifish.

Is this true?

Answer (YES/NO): NO